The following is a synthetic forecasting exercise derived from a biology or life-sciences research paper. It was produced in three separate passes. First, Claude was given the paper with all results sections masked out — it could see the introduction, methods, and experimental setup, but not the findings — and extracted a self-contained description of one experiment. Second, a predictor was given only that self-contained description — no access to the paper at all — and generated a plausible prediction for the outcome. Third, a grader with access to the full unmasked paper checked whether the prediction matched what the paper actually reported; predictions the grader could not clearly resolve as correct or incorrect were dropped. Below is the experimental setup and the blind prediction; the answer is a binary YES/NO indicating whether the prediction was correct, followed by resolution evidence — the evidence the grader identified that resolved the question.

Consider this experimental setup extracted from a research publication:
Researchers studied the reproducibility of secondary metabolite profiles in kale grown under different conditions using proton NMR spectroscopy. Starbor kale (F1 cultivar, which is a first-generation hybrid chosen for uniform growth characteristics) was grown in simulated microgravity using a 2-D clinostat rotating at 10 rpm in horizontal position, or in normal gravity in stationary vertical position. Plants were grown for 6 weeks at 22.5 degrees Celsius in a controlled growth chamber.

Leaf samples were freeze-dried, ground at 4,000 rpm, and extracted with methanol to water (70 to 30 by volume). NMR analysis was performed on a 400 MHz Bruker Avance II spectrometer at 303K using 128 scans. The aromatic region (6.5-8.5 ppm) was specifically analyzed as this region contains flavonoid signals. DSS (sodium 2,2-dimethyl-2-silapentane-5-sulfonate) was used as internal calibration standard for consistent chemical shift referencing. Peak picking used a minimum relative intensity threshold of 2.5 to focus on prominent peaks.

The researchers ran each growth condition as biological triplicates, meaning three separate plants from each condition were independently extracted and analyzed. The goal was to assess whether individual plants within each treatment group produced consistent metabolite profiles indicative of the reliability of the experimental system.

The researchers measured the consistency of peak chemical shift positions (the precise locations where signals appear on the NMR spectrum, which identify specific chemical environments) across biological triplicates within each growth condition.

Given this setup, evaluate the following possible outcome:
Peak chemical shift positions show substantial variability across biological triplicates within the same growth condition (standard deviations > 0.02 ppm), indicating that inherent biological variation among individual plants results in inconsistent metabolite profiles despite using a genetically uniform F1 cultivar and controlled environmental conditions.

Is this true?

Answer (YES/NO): NO